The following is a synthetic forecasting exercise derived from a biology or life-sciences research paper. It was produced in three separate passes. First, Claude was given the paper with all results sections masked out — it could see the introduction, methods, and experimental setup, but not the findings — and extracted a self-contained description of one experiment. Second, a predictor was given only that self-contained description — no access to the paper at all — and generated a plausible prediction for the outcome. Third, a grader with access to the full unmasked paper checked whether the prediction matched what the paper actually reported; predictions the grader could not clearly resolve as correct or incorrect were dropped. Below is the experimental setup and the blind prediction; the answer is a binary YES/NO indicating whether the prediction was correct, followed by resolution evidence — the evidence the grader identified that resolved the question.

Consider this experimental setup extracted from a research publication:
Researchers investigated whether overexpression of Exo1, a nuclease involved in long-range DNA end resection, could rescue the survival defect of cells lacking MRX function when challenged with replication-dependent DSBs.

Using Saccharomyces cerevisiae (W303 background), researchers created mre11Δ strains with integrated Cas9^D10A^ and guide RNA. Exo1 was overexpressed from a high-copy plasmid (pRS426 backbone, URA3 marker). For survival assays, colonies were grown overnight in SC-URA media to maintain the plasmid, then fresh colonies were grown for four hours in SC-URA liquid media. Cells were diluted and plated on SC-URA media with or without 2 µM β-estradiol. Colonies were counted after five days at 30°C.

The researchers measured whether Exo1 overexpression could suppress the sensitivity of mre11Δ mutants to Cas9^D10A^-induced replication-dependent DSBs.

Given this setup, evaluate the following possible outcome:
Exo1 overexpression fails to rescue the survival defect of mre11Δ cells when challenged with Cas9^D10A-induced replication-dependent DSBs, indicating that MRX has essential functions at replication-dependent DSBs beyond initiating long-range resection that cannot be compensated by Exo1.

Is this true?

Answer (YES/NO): NO